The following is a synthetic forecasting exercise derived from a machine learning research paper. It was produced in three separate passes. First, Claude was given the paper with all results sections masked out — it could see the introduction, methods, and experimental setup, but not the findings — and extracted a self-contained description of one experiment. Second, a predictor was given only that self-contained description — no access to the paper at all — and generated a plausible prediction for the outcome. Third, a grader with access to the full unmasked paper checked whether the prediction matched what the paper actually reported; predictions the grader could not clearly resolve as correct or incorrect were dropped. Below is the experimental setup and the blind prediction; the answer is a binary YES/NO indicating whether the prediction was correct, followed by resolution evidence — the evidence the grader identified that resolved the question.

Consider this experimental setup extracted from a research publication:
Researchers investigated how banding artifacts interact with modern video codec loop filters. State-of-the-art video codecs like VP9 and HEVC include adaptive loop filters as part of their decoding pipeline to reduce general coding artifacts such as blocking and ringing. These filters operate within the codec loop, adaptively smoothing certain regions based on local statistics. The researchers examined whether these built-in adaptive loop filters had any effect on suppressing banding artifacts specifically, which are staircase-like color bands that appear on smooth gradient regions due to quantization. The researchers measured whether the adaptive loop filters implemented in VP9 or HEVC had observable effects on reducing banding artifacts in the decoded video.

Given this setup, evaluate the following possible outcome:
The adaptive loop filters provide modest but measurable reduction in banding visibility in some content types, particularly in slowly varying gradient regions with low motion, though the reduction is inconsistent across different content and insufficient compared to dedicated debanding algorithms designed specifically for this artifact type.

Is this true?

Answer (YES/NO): NO